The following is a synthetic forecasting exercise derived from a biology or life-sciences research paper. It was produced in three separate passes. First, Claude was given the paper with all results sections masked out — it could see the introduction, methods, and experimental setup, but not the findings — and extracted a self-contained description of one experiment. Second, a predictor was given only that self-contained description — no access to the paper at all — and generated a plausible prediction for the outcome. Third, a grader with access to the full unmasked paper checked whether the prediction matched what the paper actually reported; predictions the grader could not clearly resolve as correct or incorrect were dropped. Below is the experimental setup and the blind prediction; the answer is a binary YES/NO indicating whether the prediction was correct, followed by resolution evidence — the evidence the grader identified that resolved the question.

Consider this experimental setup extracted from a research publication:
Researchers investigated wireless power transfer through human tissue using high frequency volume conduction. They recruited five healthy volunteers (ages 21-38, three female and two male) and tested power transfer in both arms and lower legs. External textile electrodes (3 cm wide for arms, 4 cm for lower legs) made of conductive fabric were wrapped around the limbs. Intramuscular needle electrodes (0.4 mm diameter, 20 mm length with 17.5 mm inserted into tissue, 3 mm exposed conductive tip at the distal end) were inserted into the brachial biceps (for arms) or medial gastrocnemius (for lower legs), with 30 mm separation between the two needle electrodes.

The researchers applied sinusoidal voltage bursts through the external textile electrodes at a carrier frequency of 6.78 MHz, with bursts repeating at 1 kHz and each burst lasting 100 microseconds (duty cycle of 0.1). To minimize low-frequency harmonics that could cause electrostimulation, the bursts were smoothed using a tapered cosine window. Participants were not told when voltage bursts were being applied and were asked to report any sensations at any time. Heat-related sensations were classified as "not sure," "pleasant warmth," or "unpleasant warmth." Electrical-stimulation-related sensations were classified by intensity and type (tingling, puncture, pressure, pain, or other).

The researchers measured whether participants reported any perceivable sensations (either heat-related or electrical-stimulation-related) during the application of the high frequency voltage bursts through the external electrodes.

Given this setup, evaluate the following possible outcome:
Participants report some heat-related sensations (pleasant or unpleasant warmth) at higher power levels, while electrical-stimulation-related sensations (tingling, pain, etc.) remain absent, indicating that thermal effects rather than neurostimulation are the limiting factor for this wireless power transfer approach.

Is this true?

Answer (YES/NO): NO